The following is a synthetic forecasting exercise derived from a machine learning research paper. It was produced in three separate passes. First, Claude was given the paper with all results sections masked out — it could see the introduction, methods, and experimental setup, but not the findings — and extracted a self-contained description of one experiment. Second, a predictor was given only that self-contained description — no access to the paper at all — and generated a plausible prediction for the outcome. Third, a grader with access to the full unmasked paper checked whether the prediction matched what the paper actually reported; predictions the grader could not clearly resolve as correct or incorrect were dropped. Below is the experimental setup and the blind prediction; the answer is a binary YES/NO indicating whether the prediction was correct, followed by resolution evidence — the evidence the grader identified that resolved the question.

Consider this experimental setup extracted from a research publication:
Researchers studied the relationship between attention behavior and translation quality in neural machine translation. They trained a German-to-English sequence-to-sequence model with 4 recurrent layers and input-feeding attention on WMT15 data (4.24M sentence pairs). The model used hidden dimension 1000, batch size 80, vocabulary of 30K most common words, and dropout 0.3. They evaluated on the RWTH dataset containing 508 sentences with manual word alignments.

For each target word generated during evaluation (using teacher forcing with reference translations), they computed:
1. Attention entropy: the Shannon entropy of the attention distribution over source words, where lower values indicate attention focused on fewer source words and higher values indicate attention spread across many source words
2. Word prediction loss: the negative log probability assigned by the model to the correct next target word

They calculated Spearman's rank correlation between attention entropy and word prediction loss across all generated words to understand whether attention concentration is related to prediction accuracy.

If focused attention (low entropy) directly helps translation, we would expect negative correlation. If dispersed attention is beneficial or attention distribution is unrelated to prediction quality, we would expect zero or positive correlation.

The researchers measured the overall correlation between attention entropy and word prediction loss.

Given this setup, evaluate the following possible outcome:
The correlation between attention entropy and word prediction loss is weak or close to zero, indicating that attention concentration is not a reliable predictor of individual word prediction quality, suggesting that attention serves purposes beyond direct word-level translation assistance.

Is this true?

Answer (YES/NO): YES